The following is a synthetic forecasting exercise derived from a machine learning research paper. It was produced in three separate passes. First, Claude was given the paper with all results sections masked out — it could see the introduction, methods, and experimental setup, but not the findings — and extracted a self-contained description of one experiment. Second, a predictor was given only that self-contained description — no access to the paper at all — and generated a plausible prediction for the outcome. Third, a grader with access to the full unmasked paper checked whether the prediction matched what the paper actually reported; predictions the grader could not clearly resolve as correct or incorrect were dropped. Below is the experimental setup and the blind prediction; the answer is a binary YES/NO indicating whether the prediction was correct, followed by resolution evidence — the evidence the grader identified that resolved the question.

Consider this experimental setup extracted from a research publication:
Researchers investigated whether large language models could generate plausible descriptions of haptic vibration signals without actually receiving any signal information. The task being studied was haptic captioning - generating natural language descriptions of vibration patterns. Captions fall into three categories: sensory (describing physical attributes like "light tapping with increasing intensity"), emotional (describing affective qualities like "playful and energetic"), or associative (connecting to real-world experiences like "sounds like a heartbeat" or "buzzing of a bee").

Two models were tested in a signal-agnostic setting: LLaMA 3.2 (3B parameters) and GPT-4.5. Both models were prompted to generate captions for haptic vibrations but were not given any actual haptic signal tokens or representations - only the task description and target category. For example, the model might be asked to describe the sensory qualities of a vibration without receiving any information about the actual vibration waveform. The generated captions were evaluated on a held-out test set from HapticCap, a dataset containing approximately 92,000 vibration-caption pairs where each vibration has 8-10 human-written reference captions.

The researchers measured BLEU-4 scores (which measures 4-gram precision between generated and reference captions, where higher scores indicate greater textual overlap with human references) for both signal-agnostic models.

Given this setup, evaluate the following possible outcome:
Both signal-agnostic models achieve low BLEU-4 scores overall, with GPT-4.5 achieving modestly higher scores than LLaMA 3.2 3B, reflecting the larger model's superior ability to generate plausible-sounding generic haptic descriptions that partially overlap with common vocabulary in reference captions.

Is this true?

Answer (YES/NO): YES